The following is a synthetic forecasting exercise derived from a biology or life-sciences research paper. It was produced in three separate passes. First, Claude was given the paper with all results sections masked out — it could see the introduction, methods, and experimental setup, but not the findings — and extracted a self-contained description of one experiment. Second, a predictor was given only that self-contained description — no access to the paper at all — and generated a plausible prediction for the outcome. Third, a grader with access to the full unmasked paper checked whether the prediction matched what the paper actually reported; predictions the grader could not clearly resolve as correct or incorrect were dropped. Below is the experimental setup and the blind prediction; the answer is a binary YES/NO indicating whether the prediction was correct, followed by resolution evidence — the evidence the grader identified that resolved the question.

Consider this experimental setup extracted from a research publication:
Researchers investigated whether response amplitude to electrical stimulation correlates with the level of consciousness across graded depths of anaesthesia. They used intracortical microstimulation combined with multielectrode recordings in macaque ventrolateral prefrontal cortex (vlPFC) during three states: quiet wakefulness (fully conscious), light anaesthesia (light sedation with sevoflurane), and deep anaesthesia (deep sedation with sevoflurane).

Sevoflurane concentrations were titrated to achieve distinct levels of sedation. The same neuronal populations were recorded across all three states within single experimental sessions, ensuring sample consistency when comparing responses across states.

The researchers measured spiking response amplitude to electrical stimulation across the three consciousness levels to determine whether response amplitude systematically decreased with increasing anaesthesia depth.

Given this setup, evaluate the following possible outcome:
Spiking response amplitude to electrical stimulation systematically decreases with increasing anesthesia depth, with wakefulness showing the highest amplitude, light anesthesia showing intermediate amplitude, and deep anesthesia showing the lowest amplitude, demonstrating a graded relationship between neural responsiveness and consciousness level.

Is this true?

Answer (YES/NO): NO